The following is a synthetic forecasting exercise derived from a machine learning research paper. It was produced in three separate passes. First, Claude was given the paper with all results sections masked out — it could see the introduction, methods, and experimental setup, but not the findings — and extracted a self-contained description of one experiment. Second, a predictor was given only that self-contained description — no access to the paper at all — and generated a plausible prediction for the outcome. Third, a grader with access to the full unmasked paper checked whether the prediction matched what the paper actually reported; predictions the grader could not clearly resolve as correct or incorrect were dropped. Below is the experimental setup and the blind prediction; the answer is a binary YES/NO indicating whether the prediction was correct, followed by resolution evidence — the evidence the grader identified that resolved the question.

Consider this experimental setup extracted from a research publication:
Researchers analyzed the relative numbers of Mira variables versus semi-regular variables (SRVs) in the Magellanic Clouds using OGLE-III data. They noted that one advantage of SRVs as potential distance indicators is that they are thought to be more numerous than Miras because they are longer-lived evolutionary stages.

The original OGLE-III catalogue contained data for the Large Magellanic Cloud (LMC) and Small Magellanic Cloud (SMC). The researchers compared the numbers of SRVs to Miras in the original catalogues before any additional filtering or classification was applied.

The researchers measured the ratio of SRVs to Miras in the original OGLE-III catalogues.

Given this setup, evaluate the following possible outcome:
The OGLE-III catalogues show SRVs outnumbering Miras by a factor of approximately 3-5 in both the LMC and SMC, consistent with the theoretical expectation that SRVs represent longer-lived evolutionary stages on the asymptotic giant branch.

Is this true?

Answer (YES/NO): NO